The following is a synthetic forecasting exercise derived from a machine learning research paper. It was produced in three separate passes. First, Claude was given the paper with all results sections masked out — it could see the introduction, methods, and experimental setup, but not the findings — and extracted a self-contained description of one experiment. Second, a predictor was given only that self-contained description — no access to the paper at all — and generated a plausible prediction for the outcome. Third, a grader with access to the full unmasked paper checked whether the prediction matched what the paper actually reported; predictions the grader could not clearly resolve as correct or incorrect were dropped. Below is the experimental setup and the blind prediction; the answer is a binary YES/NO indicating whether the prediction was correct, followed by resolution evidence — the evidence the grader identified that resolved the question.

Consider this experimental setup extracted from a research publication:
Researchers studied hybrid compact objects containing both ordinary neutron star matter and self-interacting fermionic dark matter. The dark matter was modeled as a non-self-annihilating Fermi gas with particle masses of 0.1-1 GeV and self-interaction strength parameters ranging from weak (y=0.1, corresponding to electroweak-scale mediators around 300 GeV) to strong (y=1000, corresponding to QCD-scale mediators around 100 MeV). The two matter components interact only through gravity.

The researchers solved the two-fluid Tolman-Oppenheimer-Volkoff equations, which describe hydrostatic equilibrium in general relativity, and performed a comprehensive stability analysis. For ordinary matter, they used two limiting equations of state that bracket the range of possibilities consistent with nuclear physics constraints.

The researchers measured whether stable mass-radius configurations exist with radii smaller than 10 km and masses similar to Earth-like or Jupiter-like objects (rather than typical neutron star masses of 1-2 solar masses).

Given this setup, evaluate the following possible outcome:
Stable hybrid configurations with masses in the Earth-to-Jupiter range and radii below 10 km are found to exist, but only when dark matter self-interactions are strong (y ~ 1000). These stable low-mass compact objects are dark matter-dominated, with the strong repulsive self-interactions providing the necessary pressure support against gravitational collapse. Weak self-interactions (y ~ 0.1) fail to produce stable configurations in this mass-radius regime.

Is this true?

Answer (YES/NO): NO